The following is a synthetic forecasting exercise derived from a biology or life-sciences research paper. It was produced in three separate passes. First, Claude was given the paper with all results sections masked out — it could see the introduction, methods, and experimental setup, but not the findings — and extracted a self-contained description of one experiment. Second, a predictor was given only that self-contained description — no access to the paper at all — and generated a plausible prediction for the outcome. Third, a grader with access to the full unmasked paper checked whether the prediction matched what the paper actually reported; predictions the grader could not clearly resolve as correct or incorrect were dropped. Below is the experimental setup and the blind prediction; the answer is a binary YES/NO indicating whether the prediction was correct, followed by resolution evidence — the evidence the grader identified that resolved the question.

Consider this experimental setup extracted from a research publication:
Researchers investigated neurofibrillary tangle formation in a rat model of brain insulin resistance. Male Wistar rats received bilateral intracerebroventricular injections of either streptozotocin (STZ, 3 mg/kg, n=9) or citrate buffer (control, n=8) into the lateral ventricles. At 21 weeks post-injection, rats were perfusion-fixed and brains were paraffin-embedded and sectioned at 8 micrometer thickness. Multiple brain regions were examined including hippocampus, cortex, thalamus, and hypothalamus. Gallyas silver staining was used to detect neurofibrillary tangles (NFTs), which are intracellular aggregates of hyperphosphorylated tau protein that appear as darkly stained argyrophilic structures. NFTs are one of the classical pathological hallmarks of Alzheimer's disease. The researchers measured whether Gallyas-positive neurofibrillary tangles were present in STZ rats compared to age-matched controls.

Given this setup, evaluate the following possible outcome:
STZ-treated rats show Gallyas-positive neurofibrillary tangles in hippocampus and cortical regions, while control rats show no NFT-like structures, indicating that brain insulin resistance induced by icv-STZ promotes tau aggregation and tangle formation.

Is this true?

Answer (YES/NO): NO